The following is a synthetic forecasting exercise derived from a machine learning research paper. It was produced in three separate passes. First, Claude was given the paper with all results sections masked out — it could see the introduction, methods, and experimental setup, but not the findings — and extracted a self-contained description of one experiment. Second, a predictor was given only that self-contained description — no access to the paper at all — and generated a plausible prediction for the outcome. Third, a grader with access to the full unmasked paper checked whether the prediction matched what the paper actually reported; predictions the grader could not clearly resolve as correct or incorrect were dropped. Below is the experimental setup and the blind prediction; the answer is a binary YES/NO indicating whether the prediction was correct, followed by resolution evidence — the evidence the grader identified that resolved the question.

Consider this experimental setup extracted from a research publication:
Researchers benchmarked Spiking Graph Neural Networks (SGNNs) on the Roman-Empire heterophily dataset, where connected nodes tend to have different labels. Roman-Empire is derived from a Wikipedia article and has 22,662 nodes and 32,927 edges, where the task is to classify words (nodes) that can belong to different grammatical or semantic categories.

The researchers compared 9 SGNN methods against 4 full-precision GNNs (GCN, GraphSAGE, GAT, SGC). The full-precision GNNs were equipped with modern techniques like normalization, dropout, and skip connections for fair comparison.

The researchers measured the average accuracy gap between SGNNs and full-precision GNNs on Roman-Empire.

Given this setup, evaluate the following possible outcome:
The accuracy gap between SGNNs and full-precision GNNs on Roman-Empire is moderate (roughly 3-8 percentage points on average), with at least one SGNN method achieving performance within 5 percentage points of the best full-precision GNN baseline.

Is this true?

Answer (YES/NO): NO